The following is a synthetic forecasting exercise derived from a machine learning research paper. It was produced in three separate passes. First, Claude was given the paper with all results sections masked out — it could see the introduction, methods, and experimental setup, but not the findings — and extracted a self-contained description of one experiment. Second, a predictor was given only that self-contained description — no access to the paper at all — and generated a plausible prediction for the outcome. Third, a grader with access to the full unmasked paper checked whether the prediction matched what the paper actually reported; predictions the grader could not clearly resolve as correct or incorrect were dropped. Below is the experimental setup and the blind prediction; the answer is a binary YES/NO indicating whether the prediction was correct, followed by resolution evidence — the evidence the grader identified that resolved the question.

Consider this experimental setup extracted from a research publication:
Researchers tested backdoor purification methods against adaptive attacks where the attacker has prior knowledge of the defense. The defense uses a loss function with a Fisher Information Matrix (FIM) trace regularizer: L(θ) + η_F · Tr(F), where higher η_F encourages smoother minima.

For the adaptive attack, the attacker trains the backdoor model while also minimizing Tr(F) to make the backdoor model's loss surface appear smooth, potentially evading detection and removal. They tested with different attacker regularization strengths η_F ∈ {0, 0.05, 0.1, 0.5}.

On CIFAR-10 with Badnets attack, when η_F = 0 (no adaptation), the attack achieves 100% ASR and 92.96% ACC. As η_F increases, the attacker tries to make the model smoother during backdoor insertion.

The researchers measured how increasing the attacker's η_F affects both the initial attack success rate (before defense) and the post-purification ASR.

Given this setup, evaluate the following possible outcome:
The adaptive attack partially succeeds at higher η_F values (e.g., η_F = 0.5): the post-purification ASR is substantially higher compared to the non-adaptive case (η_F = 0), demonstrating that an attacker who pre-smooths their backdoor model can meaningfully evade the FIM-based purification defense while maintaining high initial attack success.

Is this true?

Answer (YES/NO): NO